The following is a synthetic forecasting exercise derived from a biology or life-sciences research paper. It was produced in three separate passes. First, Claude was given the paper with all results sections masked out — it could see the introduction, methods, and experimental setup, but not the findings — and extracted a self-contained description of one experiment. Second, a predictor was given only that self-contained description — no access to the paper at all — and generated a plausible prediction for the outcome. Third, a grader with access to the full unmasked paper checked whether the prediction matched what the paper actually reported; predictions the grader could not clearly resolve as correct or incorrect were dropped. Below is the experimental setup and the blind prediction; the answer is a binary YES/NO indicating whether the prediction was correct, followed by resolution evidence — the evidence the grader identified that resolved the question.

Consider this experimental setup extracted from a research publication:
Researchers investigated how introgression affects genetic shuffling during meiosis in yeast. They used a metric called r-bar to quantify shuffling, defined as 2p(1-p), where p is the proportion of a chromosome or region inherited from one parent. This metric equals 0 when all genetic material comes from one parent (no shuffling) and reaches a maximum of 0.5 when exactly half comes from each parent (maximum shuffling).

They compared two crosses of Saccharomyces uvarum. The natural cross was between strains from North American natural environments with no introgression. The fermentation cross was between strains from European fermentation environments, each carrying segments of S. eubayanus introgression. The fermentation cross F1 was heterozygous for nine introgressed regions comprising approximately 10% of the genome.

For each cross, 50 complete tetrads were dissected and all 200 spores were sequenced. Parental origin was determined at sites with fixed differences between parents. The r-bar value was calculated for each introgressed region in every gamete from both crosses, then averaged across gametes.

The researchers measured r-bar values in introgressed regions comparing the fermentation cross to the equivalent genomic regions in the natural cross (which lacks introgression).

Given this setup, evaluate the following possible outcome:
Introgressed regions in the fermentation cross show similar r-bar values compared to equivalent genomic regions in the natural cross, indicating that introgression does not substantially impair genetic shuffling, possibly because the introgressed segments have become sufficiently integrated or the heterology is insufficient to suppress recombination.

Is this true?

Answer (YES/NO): NO